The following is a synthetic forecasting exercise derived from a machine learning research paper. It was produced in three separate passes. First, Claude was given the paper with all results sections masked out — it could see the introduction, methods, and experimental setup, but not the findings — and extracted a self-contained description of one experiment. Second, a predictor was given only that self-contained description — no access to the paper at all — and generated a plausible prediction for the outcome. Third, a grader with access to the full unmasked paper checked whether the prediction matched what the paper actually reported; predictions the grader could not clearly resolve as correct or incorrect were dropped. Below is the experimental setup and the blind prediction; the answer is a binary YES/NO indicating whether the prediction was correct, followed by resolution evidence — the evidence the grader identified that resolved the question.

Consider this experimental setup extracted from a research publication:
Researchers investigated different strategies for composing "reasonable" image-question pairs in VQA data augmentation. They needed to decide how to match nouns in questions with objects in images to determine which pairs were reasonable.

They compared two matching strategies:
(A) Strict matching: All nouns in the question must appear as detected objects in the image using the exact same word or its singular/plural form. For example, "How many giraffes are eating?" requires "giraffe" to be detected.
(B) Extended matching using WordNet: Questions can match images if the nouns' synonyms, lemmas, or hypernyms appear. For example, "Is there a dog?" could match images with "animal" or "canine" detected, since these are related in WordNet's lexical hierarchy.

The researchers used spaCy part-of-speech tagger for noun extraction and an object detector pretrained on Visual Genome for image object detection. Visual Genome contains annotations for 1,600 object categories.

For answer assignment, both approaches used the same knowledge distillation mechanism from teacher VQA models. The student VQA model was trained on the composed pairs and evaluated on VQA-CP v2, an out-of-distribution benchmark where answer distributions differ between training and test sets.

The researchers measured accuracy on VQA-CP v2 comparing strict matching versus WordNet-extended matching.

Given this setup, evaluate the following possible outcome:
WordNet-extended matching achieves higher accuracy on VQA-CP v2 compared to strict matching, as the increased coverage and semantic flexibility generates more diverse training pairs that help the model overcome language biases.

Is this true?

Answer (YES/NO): NO